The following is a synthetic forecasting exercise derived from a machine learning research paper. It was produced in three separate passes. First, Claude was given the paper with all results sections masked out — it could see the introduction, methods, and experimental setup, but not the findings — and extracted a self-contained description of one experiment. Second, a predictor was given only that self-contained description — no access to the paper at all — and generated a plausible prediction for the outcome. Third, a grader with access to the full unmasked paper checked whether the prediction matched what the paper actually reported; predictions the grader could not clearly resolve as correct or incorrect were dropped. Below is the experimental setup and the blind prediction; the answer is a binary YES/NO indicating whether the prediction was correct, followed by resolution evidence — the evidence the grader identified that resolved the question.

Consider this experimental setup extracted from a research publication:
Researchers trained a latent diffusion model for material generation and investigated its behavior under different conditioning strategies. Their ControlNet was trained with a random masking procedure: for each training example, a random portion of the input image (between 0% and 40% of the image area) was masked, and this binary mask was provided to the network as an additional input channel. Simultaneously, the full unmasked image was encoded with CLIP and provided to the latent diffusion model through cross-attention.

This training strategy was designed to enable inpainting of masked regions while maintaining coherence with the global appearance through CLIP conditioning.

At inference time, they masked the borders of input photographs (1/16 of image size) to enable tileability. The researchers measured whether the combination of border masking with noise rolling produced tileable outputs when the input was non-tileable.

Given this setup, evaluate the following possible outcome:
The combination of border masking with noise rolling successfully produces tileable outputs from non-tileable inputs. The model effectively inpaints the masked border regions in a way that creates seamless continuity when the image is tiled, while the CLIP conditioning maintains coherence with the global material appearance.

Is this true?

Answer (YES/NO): YES